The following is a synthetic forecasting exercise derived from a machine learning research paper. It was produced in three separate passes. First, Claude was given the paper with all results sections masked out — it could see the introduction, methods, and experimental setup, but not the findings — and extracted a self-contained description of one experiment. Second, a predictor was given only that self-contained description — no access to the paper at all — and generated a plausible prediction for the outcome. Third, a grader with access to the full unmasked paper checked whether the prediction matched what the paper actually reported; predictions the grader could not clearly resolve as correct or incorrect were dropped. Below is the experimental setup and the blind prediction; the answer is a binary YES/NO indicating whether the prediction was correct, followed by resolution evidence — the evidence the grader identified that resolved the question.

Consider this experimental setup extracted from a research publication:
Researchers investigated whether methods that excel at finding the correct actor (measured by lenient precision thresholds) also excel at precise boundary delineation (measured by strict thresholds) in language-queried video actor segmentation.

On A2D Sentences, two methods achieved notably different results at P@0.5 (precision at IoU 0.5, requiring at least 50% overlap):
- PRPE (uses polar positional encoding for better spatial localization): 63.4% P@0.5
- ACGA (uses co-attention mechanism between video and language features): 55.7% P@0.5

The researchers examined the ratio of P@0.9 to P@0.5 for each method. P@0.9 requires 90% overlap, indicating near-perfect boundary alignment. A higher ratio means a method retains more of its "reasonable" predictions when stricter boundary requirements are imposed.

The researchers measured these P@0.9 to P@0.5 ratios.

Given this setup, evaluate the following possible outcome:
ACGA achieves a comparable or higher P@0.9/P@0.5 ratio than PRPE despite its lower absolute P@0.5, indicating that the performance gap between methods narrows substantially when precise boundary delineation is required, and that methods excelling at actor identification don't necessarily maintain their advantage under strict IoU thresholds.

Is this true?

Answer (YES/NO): NO